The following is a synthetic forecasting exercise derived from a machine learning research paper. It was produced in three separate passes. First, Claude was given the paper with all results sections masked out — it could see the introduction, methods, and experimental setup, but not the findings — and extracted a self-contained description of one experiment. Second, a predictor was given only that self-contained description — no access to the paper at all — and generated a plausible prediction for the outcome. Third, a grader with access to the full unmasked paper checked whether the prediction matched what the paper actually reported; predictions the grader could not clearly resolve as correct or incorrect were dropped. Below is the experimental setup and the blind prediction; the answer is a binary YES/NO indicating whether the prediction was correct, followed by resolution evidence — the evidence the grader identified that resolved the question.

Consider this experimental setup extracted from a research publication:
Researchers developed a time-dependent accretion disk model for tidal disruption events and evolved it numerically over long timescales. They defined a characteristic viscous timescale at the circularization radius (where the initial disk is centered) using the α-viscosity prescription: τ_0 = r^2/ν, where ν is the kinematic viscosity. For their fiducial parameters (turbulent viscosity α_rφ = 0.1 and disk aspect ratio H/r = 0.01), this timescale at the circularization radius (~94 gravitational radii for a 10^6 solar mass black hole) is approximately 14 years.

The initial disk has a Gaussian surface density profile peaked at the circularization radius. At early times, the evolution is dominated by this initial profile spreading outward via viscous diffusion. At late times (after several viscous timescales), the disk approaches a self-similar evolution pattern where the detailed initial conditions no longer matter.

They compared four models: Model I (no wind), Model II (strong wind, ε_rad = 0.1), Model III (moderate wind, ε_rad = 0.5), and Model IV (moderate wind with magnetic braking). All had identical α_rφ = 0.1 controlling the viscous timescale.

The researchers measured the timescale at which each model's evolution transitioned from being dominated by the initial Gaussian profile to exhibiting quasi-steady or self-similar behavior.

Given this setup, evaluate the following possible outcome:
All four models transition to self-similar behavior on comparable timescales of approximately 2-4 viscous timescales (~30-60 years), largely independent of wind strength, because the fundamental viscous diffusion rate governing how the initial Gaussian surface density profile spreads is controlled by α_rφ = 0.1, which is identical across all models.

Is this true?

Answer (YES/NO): NO